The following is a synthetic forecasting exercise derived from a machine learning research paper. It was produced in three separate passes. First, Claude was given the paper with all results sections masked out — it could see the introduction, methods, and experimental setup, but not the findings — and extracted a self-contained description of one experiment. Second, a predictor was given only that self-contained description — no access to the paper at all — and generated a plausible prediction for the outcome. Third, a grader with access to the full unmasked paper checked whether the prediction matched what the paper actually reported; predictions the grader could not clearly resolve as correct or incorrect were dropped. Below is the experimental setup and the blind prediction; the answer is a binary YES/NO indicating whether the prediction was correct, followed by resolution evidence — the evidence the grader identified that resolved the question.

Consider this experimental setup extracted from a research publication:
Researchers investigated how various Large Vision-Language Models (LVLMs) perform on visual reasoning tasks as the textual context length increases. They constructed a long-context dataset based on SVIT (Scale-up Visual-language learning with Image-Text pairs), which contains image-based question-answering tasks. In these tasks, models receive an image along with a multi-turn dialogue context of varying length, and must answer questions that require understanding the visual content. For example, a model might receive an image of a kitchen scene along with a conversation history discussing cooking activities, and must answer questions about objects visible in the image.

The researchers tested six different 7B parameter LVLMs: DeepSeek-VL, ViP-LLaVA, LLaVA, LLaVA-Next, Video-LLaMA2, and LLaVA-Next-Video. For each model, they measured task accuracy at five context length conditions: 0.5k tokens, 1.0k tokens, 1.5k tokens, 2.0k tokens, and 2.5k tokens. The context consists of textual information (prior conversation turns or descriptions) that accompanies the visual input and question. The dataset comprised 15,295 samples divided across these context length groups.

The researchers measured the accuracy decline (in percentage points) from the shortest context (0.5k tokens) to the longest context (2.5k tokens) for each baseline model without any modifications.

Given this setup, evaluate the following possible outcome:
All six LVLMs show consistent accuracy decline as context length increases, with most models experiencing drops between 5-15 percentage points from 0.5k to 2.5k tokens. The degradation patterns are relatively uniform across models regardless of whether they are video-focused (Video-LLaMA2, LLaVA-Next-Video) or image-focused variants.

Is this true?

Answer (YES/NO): NO